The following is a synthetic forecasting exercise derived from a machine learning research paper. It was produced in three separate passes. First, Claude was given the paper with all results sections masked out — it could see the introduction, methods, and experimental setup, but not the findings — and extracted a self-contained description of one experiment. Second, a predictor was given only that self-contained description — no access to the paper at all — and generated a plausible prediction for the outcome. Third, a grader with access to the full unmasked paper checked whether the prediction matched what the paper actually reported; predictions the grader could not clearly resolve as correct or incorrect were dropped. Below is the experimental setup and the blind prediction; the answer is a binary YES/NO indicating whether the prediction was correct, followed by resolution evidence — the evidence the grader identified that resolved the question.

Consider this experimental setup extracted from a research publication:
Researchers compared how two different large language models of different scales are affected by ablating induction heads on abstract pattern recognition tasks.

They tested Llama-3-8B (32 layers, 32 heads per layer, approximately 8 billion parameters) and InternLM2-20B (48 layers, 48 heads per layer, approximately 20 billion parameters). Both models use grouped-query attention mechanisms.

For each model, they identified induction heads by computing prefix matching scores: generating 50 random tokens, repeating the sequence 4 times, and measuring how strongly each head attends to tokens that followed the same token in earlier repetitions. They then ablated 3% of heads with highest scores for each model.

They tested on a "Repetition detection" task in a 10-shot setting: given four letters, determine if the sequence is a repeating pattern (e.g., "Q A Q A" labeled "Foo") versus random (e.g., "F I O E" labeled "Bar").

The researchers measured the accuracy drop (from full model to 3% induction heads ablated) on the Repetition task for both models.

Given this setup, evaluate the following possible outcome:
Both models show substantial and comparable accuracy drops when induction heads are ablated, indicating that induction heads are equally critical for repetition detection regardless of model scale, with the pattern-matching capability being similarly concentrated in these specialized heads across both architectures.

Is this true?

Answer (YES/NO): NO